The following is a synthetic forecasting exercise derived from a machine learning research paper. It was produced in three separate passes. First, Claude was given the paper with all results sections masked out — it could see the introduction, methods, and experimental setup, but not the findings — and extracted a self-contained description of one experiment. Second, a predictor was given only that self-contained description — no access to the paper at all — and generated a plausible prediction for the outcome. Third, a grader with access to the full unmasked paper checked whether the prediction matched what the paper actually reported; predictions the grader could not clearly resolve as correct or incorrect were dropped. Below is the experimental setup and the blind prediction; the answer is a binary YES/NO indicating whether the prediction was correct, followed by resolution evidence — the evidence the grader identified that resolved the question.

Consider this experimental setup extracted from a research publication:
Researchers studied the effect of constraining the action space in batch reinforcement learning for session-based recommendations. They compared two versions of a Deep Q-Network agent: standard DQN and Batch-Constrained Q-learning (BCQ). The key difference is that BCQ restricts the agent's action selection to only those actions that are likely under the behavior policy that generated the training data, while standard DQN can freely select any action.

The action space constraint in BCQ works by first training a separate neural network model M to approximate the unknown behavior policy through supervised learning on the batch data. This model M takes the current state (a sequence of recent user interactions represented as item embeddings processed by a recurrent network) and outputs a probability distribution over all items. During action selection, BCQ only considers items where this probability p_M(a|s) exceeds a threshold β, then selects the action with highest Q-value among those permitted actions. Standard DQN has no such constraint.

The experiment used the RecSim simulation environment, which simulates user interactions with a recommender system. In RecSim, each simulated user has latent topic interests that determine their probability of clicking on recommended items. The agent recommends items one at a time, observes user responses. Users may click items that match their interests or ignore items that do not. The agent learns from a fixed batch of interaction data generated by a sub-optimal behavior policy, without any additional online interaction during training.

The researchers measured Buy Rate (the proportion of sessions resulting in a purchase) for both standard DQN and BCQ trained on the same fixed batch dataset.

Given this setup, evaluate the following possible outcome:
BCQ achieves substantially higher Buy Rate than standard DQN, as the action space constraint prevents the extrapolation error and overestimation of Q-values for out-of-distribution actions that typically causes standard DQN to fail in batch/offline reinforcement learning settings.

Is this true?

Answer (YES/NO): YES